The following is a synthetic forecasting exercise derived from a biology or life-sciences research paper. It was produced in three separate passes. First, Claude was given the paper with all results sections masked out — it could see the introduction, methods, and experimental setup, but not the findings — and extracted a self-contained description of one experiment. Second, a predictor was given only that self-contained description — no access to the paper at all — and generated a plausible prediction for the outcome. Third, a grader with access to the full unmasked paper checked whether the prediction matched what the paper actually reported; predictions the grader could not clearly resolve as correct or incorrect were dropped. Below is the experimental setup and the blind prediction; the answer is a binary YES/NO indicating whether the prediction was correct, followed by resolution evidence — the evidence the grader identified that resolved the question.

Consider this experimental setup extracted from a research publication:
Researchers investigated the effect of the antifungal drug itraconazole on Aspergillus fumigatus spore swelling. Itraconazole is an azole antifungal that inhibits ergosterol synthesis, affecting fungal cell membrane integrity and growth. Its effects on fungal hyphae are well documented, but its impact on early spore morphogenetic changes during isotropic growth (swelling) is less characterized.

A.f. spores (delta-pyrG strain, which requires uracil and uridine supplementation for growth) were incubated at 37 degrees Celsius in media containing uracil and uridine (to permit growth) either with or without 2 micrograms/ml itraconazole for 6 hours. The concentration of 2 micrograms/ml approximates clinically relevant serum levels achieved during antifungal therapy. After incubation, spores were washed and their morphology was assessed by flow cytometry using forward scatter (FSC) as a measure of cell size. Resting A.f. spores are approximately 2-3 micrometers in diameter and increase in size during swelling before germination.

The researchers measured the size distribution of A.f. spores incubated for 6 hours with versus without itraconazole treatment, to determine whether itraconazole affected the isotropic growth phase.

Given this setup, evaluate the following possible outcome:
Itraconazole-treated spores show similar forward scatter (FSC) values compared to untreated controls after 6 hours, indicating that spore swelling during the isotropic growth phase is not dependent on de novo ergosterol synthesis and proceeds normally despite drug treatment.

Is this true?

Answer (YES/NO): NO